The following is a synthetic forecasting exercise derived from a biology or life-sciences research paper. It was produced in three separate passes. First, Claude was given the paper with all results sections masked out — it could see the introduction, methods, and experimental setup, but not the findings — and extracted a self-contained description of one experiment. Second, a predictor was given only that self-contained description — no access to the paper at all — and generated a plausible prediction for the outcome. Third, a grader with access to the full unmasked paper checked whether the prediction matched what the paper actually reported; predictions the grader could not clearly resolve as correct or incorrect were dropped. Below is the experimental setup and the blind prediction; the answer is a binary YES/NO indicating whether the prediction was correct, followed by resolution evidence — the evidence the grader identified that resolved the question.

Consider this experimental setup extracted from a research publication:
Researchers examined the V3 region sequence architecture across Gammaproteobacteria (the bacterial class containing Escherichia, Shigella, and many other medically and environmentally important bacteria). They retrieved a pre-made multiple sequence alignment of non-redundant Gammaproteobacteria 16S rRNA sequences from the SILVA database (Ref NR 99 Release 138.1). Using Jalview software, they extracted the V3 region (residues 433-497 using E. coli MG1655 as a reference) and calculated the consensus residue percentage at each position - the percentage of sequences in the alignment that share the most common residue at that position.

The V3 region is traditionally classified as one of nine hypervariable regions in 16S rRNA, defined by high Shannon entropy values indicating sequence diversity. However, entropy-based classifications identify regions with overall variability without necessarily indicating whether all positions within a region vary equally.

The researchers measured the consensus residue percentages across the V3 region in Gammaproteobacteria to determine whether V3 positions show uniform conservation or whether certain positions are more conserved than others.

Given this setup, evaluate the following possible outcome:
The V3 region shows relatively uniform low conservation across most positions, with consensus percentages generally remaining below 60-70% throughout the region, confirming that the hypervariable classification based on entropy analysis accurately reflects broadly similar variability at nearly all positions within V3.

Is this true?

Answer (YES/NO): NO